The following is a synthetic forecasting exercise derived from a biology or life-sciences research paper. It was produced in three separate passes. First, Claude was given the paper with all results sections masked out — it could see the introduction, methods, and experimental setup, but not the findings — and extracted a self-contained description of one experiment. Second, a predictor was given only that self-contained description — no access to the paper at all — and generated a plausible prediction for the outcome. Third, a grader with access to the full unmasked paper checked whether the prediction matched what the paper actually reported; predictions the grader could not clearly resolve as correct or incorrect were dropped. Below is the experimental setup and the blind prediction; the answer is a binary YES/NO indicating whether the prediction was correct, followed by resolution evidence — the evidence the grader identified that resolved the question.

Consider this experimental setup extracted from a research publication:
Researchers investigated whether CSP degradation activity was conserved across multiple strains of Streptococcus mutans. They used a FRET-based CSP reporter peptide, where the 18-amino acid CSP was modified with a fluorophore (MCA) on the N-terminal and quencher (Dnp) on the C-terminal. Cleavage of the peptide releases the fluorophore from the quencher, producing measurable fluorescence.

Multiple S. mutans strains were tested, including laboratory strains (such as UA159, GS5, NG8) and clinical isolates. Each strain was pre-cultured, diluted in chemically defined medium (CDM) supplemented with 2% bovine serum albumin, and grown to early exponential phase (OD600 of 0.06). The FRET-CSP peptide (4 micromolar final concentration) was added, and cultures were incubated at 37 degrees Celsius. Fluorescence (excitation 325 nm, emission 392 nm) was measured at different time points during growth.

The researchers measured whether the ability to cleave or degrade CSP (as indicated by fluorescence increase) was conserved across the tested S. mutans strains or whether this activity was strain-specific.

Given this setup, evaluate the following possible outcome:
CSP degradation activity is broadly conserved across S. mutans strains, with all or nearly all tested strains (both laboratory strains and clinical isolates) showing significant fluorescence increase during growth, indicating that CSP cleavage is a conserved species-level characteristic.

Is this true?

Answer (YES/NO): YES